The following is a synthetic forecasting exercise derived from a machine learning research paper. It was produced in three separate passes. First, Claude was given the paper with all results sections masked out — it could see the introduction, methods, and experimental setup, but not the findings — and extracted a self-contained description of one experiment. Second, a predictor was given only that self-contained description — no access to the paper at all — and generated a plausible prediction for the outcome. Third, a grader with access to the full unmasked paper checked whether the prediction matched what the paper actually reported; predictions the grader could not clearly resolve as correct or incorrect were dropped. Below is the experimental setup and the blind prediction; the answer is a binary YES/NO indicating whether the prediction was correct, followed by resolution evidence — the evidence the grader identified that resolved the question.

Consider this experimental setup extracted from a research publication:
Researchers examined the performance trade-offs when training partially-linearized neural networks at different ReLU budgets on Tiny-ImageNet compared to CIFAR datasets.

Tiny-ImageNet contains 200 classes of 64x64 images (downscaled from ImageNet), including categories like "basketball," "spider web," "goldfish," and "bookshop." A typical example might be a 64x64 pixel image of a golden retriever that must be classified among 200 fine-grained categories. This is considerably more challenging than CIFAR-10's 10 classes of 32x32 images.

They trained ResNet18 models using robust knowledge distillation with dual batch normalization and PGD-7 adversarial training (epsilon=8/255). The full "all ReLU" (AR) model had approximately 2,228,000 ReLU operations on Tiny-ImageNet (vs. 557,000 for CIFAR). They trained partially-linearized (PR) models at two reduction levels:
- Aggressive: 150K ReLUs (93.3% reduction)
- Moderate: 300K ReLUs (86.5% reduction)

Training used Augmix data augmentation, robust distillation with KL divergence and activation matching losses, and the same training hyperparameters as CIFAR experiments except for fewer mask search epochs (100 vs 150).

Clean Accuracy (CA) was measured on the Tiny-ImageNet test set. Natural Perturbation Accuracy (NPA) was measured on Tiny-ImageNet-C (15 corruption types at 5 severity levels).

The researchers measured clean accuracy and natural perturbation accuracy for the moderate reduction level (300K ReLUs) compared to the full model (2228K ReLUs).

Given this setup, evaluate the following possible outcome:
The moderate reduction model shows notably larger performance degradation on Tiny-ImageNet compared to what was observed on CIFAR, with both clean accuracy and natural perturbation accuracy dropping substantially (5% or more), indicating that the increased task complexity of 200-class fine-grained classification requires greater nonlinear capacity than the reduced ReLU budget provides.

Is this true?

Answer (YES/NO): NO